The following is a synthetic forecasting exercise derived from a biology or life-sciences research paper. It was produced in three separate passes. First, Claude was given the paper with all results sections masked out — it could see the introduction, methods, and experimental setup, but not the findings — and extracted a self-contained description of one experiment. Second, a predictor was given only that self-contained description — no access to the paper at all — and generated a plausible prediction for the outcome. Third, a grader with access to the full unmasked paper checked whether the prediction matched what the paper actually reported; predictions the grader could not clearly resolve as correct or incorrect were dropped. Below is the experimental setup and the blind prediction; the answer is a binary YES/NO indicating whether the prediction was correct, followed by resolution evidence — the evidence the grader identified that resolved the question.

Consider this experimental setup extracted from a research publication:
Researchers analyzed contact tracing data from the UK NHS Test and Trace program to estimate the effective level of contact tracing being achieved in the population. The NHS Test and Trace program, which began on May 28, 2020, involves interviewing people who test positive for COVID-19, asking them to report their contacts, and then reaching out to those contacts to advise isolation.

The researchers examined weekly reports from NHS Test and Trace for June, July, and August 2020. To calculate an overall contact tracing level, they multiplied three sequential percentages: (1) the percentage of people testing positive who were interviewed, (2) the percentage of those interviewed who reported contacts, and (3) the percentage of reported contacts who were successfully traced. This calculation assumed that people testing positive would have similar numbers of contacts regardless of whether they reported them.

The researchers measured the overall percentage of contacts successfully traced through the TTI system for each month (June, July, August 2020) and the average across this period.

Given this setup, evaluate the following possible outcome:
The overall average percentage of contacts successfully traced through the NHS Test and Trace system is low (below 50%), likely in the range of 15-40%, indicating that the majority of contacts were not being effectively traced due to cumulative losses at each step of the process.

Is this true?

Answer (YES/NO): NO